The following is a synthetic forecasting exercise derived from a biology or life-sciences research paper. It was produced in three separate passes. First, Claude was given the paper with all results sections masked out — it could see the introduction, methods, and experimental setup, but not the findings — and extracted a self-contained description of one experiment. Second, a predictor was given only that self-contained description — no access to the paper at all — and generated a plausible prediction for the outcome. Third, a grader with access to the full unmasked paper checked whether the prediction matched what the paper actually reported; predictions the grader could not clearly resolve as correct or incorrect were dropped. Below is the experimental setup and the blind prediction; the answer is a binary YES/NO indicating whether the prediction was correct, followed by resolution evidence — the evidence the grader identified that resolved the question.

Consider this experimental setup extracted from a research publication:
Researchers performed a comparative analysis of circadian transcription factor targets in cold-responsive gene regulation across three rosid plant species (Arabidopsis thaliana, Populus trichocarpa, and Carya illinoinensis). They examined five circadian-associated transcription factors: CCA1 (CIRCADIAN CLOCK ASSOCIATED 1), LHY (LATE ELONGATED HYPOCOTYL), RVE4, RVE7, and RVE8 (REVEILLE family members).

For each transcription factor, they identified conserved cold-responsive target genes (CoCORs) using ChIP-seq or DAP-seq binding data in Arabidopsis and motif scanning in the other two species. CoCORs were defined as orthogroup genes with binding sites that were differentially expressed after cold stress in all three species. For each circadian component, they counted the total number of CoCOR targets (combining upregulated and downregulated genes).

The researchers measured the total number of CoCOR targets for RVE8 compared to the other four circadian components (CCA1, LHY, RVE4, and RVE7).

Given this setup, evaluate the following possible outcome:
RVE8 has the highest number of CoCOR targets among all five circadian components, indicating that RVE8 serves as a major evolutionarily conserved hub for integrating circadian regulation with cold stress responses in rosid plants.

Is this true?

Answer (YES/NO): NO